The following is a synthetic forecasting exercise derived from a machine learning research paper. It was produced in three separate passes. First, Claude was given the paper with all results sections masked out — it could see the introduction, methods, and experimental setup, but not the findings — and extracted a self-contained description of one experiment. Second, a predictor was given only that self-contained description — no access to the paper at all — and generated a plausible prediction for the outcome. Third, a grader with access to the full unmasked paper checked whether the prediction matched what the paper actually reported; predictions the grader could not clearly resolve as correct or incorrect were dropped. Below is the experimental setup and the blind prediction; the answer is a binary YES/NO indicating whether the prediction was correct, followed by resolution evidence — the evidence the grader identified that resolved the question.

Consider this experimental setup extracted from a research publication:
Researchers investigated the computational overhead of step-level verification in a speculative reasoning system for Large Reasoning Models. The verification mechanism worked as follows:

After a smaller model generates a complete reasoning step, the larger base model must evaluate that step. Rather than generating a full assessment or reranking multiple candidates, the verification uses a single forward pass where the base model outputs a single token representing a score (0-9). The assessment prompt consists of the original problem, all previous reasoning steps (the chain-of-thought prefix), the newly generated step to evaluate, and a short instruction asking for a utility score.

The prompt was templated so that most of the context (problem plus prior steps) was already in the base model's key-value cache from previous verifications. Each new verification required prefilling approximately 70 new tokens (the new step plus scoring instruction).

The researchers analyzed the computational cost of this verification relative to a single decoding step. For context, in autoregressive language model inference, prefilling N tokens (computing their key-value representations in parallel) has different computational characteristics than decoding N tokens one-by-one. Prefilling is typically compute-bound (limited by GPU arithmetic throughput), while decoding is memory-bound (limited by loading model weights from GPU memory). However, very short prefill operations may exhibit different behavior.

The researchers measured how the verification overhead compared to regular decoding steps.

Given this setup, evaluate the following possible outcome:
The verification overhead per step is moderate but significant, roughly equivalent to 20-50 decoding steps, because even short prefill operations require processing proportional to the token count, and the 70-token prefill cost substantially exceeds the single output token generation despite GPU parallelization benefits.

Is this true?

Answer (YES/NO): NO